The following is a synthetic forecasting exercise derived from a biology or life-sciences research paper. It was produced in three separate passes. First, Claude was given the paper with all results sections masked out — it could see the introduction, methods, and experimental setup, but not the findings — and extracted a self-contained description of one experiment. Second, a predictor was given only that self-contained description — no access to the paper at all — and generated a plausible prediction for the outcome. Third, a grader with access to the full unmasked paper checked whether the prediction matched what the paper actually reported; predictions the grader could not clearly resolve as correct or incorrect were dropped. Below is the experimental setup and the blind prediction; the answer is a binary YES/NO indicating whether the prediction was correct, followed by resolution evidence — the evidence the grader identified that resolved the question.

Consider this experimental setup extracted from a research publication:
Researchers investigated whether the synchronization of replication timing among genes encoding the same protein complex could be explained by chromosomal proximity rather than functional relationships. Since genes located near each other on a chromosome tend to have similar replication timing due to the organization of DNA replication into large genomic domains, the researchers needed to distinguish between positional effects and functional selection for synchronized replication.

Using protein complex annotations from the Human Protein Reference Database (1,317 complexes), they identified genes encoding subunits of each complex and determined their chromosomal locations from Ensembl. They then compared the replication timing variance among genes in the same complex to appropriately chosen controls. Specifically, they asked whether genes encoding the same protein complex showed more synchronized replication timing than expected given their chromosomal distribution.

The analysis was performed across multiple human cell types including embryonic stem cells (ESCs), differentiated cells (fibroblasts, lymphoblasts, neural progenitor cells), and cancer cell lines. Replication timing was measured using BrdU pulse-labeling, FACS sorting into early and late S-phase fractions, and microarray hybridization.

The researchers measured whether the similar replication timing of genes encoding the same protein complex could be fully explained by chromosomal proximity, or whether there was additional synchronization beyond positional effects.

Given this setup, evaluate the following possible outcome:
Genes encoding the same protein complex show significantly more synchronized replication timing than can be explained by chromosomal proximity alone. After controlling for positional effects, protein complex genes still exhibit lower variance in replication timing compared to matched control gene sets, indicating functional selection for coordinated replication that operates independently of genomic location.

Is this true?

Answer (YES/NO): YES